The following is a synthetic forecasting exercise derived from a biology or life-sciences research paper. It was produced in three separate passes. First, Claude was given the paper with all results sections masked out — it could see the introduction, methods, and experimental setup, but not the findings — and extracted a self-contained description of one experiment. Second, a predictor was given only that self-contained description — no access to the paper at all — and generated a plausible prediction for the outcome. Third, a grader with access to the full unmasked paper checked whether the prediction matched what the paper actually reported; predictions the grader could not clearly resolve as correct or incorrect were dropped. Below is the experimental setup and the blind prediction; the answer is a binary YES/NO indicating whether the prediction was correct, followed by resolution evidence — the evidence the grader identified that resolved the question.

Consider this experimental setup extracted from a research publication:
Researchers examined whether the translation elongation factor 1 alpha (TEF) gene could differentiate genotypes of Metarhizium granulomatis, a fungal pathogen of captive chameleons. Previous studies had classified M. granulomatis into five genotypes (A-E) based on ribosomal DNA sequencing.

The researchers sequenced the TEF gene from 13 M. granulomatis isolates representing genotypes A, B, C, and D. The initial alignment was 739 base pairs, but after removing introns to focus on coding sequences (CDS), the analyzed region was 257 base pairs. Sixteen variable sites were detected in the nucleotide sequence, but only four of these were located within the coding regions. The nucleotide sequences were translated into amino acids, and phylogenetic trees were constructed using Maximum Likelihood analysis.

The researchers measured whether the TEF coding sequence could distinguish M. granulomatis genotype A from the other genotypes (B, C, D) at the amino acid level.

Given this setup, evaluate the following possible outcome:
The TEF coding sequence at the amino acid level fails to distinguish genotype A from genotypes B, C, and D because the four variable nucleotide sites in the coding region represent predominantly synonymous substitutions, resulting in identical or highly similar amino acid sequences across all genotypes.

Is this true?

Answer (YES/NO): NO